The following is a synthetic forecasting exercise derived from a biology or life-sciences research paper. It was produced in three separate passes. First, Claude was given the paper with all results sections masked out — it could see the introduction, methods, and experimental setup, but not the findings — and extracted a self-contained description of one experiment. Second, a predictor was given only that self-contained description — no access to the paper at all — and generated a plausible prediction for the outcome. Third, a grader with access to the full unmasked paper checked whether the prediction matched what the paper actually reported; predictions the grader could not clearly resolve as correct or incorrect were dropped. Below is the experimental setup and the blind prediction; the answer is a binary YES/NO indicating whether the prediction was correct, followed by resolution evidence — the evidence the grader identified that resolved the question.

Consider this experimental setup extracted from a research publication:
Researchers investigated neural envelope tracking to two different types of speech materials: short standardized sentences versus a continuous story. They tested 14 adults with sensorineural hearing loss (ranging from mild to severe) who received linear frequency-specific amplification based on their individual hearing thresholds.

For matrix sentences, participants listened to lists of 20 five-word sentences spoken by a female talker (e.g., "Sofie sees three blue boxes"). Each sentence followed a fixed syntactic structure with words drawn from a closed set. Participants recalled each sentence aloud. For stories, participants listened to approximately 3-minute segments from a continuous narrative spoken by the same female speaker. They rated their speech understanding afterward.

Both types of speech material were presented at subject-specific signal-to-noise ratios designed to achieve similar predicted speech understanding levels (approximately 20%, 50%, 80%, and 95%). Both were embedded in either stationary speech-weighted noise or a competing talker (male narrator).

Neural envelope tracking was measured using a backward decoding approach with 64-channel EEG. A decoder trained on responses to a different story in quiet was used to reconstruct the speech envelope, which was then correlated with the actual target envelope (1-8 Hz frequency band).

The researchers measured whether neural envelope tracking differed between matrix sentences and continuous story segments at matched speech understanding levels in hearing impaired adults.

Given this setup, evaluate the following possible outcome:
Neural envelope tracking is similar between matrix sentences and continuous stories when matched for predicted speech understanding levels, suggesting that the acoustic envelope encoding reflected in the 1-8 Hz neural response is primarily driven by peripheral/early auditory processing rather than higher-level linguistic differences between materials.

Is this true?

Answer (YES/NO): NO